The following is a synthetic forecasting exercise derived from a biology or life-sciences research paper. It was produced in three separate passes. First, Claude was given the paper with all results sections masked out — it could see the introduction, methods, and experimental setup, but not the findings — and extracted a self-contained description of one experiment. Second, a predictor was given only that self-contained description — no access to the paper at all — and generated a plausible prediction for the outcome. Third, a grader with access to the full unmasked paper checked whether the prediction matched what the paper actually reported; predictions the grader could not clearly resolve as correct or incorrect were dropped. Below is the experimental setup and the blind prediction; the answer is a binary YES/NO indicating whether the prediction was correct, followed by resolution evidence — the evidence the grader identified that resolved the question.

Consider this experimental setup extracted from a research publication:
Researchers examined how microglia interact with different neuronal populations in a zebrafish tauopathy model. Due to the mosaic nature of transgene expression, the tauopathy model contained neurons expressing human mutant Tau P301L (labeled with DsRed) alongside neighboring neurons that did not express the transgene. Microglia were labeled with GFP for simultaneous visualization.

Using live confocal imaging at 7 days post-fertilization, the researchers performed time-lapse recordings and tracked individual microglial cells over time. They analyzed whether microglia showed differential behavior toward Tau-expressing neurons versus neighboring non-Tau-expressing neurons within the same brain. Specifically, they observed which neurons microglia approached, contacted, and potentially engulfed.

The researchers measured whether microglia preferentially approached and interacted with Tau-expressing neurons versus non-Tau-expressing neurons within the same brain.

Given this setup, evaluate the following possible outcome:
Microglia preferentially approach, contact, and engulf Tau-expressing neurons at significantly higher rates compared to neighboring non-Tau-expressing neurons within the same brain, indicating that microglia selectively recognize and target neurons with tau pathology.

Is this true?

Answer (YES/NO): NO